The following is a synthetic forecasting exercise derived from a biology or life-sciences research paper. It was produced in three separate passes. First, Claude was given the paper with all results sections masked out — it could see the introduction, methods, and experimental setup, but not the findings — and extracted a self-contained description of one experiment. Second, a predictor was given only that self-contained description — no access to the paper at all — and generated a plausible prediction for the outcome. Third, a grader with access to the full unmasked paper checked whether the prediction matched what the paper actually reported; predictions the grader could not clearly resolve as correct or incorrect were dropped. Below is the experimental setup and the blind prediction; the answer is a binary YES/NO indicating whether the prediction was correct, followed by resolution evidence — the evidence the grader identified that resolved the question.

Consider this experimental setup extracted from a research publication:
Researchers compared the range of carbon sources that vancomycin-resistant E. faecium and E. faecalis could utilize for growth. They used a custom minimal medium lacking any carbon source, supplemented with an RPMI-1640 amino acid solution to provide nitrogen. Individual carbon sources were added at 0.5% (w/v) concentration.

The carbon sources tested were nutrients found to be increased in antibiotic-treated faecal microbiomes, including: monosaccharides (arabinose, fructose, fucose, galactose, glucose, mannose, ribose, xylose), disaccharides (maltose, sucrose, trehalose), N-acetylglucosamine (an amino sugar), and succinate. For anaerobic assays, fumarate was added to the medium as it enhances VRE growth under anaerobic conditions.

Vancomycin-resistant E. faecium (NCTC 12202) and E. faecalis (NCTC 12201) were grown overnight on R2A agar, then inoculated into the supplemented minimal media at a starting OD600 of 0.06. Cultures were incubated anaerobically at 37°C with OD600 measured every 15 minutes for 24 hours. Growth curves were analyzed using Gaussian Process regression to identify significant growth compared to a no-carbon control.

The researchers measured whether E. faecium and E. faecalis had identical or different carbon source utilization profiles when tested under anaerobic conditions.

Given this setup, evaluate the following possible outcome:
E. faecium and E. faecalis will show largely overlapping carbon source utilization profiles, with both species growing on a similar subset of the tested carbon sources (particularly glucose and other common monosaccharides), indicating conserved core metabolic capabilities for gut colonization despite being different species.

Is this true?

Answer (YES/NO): NO